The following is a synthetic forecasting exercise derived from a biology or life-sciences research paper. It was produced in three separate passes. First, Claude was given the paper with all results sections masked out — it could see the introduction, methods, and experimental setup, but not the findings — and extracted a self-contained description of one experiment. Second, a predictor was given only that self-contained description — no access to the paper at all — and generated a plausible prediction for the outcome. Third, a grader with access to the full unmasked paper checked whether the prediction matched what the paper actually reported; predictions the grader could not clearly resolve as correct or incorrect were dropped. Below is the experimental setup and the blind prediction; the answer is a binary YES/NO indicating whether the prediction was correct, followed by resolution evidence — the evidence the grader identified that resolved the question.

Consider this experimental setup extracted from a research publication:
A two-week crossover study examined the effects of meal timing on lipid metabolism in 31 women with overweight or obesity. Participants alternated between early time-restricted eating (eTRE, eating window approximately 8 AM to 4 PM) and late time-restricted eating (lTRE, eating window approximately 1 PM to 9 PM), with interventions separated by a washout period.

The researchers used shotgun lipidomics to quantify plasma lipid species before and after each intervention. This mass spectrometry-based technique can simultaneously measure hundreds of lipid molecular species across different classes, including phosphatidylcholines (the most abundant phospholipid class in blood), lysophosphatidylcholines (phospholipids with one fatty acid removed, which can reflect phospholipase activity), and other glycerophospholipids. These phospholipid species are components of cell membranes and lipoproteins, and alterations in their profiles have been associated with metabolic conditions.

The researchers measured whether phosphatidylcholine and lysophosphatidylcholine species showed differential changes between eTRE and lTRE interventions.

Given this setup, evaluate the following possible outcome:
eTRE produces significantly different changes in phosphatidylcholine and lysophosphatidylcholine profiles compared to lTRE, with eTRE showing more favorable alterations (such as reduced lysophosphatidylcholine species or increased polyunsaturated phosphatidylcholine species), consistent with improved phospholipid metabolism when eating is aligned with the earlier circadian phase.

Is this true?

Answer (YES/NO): NO